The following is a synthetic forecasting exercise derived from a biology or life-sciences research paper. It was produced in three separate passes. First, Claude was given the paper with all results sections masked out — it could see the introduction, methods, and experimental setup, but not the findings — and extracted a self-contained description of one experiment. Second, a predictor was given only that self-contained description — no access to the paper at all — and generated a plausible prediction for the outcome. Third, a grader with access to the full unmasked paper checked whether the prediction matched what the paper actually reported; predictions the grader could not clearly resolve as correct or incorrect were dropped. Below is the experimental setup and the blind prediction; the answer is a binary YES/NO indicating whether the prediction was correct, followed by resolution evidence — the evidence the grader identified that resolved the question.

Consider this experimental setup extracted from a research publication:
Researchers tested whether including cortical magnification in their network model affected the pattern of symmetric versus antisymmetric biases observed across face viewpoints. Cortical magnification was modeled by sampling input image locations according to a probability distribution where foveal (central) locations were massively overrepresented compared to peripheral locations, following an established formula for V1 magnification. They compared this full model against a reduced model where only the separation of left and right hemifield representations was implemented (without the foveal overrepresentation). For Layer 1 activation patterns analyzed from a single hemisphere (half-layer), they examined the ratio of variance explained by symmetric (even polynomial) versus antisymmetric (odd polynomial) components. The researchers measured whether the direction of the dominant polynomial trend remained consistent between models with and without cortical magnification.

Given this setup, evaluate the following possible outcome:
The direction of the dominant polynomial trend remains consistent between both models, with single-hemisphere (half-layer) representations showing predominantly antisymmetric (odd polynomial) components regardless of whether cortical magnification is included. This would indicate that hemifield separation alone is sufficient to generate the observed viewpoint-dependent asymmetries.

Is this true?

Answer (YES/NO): YES